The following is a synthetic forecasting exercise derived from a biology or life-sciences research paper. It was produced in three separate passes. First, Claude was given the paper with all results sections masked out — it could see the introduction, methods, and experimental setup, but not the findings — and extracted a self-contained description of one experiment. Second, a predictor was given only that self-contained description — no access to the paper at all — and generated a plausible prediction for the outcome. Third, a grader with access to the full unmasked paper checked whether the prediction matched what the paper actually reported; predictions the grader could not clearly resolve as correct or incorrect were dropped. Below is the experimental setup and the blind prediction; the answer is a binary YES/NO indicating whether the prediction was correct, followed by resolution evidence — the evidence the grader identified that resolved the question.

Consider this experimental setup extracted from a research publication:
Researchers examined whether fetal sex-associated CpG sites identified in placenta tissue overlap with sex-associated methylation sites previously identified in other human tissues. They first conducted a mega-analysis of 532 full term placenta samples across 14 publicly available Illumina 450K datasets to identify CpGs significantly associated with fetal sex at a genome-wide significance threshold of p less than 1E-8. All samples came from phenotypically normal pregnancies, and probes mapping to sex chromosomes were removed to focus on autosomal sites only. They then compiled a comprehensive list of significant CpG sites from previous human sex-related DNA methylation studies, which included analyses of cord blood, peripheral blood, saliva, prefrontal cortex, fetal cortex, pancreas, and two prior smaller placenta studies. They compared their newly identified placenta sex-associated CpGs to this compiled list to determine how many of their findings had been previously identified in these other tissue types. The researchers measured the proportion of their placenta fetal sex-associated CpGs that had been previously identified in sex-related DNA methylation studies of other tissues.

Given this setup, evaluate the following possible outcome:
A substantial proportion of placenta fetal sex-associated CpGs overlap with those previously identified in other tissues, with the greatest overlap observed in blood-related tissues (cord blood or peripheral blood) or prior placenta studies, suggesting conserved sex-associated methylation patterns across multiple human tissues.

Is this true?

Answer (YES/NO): NO